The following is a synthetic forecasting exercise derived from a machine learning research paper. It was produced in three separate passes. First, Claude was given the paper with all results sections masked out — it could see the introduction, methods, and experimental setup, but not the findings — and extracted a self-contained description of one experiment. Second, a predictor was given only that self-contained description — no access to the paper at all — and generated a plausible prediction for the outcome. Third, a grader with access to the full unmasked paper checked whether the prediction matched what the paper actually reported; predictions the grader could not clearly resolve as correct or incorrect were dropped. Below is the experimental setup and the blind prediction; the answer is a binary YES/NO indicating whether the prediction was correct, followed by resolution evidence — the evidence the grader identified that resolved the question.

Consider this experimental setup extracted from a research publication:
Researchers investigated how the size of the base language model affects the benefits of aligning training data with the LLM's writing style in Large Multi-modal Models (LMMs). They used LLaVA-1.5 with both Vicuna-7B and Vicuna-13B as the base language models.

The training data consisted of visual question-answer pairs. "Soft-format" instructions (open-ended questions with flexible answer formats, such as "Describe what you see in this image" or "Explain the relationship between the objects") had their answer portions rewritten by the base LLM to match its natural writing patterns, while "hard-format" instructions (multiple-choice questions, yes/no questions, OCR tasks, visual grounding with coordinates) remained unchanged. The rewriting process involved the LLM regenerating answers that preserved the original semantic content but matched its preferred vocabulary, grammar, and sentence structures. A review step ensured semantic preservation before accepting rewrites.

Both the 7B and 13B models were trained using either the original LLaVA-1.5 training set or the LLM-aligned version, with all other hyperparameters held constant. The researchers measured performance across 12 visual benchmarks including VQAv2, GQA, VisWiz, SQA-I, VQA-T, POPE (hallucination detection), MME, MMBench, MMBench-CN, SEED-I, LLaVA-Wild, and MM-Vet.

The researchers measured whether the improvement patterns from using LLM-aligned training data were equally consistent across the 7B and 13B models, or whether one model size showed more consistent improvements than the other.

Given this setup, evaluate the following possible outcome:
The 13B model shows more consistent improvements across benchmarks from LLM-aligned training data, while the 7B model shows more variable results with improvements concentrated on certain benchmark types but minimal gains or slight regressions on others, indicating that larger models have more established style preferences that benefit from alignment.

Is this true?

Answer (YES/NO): NO